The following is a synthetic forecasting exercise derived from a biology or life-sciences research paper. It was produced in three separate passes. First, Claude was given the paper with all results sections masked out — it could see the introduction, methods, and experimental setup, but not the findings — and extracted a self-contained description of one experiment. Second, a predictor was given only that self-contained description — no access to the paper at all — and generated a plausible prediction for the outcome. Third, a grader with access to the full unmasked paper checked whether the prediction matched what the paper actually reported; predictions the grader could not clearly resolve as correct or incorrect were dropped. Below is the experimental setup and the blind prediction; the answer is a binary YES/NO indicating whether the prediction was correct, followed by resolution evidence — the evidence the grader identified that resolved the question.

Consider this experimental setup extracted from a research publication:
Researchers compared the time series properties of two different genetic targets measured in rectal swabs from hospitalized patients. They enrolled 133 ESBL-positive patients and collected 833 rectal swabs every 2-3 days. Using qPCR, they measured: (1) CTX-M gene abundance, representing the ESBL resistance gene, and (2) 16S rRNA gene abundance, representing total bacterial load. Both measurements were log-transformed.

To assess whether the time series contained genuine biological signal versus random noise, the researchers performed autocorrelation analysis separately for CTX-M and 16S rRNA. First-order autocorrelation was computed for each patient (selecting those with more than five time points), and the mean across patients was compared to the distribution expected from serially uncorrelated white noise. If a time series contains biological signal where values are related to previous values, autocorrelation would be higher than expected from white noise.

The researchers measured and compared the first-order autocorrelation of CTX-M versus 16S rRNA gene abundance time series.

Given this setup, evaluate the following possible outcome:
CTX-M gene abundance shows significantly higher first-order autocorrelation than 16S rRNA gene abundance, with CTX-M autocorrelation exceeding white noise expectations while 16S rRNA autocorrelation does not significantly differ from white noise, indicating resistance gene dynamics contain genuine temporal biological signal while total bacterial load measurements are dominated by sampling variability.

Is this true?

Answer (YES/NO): NO